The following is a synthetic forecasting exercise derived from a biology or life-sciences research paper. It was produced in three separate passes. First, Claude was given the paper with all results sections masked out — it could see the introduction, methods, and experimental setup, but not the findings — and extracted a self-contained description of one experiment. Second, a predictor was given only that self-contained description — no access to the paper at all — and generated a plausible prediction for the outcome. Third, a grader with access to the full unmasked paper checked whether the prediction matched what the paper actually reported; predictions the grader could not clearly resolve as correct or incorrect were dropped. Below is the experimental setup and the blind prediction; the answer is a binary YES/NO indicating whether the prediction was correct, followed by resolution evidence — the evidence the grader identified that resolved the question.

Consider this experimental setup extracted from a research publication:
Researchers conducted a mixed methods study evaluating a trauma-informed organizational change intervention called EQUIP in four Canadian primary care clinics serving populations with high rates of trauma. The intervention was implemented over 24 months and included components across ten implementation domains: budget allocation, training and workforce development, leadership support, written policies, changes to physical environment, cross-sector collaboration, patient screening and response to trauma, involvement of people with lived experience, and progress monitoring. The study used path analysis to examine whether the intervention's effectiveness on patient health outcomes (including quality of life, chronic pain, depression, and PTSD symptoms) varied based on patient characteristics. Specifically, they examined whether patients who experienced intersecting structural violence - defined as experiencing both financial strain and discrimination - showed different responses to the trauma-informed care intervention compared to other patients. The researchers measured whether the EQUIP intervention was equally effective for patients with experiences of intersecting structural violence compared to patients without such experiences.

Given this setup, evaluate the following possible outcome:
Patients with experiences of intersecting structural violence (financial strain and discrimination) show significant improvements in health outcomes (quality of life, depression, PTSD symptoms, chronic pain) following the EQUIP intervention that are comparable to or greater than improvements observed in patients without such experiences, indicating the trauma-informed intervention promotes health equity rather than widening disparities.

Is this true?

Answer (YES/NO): NO